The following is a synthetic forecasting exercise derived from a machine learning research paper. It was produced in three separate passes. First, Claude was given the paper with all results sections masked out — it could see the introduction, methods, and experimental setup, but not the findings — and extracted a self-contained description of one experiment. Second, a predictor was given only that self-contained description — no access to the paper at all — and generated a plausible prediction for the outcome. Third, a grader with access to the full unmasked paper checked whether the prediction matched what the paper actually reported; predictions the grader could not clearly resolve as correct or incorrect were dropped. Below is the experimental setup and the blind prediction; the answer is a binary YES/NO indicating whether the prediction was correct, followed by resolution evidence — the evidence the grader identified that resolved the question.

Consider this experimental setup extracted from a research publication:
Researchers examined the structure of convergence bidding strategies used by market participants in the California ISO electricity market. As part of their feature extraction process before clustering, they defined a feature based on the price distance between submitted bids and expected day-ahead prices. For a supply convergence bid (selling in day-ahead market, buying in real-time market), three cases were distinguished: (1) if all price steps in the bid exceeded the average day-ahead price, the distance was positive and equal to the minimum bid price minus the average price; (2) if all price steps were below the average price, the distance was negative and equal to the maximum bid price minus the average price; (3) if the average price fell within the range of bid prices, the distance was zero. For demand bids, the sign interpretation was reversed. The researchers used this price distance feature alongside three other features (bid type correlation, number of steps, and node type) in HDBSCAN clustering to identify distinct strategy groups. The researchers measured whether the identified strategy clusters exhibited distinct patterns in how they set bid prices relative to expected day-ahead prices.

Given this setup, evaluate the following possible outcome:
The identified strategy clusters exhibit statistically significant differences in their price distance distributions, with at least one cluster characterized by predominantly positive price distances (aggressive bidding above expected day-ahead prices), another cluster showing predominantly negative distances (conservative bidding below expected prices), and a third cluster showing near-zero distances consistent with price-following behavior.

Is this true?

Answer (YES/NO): YES